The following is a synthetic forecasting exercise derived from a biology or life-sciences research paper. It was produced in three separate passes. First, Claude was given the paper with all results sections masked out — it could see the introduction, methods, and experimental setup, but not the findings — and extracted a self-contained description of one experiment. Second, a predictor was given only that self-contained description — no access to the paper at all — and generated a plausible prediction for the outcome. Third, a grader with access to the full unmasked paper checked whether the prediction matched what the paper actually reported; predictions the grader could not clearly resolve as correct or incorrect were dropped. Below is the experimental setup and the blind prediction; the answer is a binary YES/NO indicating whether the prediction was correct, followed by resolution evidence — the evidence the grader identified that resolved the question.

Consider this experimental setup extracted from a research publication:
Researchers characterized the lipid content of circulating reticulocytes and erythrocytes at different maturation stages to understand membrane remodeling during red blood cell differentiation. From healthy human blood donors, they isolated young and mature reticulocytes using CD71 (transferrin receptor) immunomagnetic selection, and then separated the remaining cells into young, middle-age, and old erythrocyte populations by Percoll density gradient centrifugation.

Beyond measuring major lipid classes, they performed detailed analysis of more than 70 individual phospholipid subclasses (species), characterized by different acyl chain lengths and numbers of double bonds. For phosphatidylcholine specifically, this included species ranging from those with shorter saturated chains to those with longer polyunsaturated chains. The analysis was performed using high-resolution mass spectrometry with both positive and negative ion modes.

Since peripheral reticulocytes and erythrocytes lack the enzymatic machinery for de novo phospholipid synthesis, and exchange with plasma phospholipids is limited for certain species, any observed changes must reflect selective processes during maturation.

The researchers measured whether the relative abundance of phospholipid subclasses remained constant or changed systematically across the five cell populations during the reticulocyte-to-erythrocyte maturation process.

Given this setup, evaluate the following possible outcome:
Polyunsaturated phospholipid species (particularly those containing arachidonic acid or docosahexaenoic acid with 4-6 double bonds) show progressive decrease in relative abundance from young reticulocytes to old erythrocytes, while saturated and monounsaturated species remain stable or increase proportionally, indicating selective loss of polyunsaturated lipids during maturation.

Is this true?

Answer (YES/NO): NO